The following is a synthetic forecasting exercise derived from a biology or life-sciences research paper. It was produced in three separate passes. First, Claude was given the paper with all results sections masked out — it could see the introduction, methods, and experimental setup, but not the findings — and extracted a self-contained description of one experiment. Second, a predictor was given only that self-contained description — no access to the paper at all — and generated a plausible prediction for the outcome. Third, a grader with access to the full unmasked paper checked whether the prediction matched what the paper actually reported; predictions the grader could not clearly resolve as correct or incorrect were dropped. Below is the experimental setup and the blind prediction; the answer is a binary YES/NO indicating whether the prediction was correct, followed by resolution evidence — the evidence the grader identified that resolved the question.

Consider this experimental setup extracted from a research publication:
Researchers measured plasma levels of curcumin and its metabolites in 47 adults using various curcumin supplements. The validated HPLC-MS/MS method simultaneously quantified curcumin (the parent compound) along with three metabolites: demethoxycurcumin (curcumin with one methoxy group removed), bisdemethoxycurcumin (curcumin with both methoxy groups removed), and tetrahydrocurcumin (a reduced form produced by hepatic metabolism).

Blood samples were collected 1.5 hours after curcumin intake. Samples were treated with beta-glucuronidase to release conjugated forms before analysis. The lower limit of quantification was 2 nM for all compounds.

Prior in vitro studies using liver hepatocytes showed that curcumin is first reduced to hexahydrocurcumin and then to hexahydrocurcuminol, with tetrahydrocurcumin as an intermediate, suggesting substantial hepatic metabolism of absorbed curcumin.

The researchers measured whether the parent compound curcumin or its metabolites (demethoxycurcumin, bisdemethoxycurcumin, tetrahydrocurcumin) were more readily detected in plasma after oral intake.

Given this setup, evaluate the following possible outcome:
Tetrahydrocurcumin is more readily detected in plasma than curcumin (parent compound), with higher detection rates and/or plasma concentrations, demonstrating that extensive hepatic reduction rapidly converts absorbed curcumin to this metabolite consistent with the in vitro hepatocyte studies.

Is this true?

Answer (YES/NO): NO